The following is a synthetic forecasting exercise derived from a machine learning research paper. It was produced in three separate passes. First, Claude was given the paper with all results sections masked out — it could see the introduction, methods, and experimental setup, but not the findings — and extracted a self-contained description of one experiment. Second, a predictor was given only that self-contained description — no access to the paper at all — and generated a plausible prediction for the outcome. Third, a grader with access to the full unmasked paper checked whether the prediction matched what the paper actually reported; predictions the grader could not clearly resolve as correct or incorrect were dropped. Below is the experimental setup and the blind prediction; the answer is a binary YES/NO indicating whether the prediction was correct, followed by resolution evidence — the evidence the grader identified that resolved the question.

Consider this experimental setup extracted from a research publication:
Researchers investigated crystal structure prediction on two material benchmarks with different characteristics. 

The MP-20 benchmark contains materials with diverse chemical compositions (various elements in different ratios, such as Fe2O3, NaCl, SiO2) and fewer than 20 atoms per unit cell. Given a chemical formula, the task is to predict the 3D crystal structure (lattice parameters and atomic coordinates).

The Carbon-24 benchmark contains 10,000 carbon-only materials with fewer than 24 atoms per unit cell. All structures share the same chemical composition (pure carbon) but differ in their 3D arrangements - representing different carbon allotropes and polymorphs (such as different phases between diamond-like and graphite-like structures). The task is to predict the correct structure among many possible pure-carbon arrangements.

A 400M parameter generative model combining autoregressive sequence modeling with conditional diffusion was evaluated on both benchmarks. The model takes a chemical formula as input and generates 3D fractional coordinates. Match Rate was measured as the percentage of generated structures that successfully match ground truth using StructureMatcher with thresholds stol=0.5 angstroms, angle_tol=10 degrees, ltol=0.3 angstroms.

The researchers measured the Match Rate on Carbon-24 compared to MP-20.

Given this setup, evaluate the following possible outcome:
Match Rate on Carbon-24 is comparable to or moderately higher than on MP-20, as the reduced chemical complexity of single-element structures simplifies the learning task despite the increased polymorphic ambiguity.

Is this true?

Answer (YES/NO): NO